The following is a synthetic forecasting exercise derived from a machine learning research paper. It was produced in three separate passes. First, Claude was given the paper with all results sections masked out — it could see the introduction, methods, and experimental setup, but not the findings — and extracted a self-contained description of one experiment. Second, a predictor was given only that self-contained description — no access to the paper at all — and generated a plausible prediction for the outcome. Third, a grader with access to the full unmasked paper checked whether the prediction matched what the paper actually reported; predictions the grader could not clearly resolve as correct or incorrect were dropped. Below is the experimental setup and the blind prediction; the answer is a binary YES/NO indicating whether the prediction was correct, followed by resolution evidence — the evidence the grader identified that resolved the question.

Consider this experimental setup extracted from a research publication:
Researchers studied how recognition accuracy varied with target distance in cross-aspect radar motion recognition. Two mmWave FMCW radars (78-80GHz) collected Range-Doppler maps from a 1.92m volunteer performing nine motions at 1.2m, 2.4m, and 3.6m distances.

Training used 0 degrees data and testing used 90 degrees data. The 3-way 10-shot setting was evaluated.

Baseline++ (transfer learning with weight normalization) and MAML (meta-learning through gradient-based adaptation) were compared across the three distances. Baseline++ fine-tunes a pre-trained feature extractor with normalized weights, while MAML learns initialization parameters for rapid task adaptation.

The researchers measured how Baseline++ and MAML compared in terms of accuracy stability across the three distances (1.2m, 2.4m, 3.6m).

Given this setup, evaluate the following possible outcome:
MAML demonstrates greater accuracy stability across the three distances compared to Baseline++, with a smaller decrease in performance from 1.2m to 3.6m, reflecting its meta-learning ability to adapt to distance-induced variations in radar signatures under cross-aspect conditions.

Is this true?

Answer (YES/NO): NO